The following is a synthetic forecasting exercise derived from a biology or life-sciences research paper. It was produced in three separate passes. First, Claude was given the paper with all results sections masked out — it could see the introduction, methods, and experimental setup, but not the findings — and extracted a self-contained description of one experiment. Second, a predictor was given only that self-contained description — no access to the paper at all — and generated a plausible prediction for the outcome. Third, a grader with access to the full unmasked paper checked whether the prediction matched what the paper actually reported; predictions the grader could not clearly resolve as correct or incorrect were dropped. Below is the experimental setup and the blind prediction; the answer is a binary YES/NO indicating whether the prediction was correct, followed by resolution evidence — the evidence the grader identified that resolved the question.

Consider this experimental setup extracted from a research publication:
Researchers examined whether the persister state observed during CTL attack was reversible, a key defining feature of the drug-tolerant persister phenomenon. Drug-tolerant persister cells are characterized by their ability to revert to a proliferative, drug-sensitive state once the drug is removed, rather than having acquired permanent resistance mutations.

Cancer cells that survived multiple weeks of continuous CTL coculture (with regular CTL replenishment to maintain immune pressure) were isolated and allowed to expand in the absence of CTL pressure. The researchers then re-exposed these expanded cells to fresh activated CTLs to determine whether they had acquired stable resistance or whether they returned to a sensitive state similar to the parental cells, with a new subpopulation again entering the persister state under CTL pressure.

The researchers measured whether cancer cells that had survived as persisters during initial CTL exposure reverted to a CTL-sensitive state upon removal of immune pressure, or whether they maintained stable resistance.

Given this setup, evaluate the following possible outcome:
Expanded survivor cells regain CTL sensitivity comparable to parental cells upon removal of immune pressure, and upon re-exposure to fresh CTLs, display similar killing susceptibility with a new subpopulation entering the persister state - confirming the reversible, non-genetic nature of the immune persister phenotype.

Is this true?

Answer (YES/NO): YES